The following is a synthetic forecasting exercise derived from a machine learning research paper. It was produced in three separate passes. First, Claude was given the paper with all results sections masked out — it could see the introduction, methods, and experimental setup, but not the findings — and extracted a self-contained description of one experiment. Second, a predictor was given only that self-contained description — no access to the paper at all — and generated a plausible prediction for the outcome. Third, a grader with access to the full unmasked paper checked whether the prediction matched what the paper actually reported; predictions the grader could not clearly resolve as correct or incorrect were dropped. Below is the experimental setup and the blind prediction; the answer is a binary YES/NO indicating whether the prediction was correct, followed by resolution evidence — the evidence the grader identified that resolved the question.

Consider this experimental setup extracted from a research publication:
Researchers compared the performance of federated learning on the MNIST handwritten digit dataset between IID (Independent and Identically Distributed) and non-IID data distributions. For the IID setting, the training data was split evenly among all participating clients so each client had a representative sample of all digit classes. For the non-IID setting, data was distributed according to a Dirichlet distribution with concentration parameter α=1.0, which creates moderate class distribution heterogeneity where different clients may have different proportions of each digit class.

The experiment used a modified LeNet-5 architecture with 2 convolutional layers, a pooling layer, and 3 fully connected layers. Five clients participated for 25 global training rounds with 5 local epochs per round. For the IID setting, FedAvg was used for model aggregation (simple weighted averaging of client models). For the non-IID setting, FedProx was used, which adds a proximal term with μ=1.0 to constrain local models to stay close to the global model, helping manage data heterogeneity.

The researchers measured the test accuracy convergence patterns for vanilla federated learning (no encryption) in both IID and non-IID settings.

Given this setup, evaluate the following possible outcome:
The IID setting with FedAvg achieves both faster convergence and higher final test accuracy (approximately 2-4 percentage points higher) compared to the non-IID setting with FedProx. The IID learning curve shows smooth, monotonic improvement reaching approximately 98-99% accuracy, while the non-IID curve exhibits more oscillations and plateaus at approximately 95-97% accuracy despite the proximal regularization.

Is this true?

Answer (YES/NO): NO